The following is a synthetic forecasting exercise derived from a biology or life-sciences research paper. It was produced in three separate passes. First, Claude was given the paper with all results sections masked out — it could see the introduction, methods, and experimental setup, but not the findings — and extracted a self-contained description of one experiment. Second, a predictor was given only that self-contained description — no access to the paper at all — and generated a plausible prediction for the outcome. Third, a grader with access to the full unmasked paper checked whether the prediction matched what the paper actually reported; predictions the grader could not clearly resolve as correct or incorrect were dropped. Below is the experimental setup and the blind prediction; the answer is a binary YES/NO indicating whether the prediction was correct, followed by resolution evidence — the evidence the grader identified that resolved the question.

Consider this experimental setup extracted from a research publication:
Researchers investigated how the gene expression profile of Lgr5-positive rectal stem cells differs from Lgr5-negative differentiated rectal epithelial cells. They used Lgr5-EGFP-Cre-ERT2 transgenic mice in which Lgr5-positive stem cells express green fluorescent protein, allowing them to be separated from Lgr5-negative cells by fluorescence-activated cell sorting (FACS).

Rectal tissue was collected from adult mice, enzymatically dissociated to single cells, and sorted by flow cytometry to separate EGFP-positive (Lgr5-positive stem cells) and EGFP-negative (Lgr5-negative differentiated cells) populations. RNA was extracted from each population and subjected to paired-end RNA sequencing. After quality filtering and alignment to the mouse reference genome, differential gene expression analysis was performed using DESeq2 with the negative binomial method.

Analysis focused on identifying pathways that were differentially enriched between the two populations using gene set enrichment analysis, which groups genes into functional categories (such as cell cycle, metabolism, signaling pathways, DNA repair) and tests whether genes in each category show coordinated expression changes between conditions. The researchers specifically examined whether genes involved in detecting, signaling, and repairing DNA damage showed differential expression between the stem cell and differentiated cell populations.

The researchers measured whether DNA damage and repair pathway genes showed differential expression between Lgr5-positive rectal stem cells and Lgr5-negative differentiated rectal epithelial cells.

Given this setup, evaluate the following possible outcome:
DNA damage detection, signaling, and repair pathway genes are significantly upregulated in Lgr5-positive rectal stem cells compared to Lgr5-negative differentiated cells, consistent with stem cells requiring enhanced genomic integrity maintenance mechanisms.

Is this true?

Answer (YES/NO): YES